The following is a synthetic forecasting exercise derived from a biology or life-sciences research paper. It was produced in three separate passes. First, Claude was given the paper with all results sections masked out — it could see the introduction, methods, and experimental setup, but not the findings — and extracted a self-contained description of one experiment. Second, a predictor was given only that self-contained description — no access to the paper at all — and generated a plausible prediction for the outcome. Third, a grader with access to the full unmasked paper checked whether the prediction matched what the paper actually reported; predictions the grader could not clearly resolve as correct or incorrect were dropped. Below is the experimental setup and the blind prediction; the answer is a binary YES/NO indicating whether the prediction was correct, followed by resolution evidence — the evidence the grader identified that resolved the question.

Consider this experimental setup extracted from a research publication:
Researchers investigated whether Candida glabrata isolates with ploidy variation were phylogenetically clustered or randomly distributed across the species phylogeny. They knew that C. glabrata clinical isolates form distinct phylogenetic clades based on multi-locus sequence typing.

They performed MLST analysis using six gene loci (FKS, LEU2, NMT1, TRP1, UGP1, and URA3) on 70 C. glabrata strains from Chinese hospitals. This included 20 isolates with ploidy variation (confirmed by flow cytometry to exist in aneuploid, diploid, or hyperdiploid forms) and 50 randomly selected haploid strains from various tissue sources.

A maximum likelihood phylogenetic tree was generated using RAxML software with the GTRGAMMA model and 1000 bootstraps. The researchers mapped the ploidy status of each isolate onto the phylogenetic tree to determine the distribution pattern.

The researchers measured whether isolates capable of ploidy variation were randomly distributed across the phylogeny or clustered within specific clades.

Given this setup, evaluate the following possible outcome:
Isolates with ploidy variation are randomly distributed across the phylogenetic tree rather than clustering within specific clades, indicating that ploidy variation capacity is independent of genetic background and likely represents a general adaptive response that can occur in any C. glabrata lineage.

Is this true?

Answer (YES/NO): NO